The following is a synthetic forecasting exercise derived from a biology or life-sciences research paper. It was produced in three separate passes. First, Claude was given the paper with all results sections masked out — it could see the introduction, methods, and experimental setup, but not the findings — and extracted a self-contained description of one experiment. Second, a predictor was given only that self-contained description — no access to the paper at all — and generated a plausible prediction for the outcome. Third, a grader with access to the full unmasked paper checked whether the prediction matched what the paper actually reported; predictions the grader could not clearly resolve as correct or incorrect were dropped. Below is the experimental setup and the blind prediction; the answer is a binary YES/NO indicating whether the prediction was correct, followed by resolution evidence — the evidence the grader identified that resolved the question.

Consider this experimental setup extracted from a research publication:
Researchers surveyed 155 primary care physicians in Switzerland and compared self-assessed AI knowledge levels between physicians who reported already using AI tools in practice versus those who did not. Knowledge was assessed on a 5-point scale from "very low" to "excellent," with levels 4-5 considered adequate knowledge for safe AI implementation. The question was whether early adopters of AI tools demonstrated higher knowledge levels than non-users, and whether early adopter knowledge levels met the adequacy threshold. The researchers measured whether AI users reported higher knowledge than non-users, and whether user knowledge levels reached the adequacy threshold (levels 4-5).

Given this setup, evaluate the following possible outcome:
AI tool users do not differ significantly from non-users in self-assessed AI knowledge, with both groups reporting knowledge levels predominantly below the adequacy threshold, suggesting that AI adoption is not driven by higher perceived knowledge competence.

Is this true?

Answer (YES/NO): NO